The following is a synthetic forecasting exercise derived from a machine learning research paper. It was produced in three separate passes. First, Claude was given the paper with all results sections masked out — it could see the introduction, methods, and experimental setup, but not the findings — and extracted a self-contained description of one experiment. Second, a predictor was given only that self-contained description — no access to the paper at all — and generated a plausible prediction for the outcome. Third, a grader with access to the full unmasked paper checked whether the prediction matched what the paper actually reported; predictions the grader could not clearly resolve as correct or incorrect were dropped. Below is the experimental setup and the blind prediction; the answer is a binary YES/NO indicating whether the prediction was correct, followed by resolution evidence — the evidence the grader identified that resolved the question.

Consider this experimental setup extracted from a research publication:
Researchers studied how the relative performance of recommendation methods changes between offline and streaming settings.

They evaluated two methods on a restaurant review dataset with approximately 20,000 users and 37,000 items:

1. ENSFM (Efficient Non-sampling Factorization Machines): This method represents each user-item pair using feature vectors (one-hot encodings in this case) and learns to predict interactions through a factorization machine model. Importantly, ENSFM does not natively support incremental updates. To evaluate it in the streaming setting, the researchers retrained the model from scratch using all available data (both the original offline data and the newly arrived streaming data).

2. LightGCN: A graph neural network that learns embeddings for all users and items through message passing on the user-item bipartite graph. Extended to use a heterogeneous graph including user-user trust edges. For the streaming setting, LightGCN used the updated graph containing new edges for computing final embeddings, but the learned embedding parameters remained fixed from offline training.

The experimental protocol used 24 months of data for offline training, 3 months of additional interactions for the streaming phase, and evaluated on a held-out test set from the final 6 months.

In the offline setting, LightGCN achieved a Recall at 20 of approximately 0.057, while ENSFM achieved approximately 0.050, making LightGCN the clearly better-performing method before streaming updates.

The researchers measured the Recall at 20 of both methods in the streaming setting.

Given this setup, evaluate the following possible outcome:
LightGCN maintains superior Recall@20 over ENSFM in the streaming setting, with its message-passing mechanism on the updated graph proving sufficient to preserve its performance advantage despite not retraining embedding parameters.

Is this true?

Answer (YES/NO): NO